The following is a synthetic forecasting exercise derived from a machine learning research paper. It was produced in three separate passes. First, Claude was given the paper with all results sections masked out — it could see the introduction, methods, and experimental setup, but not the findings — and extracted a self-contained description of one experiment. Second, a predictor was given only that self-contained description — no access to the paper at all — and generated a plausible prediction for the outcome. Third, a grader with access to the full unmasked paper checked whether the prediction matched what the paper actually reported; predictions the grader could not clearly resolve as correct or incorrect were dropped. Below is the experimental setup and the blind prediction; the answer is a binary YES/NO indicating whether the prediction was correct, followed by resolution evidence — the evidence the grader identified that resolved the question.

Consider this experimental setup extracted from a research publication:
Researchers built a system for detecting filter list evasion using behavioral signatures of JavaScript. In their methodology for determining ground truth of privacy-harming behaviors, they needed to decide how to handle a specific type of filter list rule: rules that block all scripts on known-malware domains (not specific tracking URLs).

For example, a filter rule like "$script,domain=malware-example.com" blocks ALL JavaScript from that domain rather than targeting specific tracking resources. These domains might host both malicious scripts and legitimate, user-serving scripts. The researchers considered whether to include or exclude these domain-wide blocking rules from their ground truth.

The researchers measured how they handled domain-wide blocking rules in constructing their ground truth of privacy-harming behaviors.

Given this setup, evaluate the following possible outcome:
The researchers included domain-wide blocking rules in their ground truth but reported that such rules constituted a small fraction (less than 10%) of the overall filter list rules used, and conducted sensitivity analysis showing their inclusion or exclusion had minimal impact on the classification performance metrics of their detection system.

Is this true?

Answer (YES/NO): NO